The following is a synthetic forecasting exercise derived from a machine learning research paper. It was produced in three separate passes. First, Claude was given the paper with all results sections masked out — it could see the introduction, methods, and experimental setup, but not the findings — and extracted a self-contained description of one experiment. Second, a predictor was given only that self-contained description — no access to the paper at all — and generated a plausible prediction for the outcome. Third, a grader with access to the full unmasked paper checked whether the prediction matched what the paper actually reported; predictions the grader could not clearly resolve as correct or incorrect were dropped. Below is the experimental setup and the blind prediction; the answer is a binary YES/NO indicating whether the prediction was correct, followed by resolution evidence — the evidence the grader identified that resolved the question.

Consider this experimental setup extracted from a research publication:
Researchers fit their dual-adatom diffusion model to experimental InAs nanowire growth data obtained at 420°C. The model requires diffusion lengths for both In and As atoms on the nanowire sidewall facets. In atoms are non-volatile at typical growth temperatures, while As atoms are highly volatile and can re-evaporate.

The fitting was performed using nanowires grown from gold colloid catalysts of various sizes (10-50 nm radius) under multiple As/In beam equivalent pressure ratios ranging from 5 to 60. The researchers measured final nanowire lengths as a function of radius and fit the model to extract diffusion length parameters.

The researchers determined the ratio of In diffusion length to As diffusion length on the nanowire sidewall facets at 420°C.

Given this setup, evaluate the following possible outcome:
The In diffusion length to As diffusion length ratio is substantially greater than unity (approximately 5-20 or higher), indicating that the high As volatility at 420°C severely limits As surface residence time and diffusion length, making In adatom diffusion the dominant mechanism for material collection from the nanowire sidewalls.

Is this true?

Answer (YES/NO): YES